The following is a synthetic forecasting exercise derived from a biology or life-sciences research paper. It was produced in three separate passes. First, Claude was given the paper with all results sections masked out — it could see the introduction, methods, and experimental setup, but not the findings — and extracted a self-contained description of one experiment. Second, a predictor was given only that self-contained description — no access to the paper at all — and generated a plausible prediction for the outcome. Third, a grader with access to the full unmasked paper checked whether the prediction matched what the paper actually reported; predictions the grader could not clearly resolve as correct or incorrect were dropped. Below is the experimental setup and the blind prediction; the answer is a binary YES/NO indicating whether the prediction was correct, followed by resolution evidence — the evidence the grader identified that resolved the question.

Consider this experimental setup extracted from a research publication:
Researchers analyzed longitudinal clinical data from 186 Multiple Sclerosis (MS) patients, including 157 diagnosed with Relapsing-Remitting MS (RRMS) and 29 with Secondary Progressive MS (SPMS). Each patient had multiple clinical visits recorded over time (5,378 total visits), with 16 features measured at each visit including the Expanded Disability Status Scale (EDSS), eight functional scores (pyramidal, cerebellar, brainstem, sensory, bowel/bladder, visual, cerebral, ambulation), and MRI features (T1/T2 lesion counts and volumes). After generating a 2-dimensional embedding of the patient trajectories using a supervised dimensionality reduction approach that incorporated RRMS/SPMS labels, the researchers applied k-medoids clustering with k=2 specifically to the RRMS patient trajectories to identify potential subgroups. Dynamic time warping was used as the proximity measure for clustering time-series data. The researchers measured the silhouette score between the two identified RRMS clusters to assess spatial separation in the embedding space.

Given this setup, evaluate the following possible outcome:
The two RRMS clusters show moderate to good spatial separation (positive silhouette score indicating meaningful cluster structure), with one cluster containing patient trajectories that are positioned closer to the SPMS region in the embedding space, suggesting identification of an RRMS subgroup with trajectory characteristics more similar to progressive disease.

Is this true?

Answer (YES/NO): YES